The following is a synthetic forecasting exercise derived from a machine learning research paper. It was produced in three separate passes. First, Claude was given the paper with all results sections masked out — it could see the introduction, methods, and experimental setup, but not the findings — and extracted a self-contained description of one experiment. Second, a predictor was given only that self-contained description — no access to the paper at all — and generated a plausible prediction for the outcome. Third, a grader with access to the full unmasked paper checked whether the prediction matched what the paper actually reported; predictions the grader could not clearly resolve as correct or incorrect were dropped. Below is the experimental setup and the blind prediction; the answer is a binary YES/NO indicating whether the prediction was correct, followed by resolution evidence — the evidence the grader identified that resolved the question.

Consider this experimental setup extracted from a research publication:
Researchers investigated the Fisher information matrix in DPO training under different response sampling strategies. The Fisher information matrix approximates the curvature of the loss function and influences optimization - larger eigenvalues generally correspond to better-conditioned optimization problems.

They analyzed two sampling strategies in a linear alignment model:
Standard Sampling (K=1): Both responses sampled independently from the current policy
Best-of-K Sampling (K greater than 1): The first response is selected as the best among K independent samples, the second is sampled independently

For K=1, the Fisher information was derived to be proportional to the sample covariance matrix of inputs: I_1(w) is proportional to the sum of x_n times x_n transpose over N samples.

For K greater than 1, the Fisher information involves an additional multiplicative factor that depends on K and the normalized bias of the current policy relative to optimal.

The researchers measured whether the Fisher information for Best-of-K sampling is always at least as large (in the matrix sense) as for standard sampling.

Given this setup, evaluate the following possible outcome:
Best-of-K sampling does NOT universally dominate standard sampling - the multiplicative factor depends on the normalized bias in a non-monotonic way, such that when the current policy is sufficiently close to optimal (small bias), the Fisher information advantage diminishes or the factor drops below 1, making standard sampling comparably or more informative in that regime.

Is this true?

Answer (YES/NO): YES